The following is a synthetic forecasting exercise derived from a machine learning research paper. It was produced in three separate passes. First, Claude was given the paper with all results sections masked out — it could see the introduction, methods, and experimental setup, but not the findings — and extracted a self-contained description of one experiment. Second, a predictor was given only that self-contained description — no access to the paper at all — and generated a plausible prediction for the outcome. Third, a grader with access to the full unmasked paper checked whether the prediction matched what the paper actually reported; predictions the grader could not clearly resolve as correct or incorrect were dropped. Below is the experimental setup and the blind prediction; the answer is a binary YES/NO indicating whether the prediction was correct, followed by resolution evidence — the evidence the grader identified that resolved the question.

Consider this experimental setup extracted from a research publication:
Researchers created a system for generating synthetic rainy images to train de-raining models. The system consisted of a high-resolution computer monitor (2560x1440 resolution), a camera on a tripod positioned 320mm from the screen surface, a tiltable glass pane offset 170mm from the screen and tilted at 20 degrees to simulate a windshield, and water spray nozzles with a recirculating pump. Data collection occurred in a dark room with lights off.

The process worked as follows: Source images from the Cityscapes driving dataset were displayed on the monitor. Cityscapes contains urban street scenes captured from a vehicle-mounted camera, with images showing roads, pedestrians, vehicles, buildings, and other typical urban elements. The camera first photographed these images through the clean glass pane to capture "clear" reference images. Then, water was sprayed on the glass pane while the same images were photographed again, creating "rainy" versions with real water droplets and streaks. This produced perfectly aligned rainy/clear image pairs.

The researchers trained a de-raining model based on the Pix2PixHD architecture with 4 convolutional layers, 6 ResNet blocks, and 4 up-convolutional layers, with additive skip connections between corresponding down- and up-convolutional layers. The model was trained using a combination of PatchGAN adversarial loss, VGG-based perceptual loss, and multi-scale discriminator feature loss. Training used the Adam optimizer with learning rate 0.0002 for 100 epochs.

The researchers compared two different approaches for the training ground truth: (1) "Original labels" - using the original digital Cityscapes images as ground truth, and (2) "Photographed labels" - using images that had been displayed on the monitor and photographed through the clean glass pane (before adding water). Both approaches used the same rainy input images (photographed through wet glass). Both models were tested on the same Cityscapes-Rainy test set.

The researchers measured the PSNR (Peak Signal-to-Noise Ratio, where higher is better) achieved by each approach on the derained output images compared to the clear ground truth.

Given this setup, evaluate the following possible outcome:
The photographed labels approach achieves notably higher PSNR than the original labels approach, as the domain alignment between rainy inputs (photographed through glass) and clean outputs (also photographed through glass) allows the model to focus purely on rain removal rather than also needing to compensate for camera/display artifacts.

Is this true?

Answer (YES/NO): NO